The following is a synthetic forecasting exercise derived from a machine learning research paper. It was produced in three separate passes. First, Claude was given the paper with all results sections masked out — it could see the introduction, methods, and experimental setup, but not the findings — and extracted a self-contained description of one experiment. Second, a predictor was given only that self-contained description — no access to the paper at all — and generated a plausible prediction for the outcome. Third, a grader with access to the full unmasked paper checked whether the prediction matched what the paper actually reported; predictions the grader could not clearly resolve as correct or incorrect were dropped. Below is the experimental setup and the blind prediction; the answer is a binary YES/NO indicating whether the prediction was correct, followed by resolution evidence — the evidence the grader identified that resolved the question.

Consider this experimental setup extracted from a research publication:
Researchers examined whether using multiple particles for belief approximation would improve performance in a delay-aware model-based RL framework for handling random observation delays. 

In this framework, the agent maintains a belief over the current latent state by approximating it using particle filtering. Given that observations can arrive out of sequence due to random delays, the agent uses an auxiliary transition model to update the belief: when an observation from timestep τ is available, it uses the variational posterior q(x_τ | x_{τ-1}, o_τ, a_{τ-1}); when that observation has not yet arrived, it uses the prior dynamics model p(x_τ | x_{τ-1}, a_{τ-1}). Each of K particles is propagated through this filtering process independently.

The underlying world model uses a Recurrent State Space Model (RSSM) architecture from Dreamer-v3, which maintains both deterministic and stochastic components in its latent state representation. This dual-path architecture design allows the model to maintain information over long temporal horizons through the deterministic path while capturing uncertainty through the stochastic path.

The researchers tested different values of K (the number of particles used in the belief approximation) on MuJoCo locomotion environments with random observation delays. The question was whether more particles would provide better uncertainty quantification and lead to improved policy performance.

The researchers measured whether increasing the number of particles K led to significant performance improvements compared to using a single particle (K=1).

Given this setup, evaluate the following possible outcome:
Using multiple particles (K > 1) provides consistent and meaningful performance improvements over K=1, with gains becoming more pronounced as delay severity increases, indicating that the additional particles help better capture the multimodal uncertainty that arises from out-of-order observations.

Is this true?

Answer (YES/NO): NO